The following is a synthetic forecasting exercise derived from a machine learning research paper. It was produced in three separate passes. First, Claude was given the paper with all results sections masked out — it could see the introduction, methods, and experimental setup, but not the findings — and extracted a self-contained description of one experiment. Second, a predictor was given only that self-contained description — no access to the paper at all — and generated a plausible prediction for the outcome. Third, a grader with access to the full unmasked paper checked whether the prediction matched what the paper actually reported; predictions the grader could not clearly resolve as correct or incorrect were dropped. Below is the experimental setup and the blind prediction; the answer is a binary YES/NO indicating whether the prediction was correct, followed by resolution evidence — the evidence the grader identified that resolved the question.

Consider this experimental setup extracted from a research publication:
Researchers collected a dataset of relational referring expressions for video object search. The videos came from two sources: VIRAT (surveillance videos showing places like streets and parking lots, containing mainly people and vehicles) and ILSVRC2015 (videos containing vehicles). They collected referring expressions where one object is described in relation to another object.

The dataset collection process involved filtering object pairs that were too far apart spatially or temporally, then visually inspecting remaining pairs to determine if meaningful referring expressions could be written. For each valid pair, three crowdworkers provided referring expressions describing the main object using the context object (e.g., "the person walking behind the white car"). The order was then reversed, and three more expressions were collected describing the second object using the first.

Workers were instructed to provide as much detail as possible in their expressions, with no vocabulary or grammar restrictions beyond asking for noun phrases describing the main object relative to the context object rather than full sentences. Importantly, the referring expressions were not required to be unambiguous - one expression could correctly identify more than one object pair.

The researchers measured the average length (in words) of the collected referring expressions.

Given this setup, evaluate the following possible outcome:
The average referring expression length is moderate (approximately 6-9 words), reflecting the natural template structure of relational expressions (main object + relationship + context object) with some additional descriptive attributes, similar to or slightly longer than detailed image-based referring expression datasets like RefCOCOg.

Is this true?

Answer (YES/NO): NO